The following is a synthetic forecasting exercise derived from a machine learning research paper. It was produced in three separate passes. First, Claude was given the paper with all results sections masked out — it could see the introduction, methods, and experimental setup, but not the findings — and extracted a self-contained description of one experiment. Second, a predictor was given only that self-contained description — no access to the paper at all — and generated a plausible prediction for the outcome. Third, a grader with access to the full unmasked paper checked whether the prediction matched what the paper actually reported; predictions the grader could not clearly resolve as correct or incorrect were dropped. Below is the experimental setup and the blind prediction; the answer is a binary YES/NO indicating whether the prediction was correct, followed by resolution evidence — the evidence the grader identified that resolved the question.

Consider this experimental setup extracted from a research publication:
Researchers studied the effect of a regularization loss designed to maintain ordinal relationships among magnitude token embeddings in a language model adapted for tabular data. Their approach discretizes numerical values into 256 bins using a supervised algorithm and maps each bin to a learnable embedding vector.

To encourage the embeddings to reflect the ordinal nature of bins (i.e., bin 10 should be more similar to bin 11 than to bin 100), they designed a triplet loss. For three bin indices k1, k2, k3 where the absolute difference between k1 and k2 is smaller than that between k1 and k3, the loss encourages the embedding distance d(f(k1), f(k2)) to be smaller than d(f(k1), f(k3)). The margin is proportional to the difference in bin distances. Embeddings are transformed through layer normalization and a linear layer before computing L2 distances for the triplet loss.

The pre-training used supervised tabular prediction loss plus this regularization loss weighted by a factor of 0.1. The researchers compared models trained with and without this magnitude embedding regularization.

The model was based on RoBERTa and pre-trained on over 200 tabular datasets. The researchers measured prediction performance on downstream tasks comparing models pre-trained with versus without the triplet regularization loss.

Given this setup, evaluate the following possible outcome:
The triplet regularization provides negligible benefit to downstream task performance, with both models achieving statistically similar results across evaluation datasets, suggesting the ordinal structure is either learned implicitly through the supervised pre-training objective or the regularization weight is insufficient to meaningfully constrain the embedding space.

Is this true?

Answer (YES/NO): NO